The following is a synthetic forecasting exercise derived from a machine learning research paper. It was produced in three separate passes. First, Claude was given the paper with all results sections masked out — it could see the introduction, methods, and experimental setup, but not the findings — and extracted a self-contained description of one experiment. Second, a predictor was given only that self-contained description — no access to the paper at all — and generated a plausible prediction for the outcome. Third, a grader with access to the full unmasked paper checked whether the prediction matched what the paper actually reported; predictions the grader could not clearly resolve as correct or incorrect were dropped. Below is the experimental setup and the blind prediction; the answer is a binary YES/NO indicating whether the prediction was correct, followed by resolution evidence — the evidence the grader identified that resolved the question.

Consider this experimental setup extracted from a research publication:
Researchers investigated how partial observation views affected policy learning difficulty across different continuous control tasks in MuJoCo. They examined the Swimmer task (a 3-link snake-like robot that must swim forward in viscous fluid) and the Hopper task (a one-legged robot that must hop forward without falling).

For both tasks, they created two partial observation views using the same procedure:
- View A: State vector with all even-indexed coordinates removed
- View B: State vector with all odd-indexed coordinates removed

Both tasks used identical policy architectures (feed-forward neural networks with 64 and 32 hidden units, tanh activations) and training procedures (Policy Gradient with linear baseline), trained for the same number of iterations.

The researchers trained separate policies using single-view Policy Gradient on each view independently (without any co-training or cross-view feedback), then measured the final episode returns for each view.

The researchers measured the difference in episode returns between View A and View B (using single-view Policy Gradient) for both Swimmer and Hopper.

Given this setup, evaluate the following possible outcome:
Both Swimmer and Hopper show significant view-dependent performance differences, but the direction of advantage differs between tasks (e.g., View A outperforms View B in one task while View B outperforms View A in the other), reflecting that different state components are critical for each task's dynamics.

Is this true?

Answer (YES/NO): NO